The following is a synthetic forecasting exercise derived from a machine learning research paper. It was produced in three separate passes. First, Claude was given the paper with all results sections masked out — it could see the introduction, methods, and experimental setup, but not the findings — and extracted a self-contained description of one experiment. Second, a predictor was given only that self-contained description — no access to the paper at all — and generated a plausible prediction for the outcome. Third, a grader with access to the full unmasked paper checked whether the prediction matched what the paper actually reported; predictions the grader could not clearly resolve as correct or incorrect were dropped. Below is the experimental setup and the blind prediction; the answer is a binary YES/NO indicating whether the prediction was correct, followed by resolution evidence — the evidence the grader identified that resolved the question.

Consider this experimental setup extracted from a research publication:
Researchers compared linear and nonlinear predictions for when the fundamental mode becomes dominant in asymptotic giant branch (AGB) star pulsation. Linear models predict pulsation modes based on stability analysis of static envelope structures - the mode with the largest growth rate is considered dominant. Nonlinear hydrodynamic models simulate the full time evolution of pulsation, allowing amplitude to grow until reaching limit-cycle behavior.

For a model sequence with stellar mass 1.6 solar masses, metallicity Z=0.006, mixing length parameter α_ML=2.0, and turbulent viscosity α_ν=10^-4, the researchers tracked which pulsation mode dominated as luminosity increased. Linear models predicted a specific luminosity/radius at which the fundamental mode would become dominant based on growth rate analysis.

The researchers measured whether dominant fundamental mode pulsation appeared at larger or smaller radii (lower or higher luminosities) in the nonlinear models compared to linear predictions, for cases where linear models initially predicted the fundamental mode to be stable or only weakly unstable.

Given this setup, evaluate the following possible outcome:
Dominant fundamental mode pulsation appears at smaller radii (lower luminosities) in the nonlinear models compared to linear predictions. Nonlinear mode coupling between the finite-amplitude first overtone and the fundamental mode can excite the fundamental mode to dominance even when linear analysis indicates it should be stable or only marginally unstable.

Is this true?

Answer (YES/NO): YES